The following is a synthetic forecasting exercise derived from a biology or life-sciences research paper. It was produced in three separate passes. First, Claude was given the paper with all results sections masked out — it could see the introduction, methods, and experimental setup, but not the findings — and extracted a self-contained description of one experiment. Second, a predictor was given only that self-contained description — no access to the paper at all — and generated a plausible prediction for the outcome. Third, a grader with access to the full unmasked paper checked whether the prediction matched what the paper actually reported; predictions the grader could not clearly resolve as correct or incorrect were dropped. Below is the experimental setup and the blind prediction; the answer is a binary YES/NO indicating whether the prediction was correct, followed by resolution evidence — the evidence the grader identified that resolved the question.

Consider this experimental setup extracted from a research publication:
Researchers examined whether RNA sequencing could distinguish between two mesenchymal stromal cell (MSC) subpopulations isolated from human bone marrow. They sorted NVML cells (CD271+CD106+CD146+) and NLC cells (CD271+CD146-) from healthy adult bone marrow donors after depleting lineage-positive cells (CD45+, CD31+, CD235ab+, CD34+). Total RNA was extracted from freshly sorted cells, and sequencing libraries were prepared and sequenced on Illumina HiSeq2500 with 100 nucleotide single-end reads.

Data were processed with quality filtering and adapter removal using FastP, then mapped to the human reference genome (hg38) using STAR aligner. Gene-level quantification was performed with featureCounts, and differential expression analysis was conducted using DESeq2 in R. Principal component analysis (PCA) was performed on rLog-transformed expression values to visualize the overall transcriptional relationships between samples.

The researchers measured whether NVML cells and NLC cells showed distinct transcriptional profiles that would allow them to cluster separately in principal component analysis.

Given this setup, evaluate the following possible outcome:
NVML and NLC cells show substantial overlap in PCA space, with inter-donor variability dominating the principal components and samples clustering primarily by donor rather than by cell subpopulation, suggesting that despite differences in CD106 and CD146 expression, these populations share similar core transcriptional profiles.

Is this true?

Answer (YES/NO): NO